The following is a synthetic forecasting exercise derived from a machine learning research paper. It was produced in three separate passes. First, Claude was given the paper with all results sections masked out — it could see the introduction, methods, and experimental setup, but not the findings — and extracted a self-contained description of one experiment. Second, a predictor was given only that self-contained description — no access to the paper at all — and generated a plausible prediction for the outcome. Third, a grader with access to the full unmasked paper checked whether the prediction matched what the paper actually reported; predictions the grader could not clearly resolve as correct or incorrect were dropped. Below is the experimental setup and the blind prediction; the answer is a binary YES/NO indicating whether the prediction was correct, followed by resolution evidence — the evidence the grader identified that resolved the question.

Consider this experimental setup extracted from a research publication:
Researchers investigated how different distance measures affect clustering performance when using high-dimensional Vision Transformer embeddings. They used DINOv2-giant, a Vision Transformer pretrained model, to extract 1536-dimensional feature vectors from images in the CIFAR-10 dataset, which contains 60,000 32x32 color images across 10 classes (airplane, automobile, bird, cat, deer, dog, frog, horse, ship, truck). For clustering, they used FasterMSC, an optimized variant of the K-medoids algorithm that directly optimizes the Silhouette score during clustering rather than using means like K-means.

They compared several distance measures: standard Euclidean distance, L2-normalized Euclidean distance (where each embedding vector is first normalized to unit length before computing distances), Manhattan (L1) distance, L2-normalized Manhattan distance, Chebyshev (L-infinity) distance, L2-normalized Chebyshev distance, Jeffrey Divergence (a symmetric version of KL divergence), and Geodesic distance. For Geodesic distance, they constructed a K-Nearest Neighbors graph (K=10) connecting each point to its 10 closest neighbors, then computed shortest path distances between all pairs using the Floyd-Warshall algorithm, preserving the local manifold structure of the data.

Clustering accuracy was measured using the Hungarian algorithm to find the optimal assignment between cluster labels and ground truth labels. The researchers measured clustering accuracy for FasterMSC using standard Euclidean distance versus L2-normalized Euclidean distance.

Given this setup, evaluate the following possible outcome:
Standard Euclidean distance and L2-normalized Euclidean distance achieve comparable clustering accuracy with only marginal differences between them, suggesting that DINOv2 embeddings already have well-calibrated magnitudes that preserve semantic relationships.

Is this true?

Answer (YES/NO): NO